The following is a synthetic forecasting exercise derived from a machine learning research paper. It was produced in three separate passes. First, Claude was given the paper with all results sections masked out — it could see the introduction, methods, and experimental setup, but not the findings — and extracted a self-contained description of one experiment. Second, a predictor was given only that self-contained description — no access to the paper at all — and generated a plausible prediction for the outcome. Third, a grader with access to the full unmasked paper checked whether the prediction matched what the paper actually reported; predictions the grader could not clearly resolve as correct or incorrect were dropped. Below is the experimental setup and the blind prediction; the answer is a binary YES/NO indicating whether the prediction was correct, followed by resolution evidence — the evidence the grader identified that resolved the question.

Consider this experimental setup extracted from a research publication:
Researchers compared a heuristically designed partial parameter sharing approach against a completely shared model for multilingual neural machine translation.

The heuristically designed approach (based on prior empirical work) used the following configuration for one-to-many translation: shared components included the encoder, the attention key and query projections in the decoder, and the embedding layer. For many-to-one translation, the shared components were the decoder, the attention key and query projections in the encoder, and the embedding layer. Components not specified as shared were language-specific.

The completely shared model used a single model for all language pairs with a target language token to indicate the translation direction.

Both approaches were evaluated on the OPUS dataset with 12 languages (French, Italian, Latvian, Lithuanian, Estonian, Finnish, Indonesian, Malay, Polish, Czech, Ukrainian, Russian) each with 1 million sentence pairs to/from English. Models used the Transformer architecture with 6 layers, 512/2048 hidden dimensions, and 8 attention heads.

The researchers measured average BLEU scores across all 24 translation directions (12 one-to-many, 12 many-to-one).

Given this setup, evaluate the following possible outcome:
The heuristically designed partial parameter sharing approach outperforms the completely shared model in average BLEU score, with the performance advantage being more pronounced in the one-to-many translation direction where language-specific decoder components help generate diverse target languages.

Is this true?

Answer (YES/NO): YES